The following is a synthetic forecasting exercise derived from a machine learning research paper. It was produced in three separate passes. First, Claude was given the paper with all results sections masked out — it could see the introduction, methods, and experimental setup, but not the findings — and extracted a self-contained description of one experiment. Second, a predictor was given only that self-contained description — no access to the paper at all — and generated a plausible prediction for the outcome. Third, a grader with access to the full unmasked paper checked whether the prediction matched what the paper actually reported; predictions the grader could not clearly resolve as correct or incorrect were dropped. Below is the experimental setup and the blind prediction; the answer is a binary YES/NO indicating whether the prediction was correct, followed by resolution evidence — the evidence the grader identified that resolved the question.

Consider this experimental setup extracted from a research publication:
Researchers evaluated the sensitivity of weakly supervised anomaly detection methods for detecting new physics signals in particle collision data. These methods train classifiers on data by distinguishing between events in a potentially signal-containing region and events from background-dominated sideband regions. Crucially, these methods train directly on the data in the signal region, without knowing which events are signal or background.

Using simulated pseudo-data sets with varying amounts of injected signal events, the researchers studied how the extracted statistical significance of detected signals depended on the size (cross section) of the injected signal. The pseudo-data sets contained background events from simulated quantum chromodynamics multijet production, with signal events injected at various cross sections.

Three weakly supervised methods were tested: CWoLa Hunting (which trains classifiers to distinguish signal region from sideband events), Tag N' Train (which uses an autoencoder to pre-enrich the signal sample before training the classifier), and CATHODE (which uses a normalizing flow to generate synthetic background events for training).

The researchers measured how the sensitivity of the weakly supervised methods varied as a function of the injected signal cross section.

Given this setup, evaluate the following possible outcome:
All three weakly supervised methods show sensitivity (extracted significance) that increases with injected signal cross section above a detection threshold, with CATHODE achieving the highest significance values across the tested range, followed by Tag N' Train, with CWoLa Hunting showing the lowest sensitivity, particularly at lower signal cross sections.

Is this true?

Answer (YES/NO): NO